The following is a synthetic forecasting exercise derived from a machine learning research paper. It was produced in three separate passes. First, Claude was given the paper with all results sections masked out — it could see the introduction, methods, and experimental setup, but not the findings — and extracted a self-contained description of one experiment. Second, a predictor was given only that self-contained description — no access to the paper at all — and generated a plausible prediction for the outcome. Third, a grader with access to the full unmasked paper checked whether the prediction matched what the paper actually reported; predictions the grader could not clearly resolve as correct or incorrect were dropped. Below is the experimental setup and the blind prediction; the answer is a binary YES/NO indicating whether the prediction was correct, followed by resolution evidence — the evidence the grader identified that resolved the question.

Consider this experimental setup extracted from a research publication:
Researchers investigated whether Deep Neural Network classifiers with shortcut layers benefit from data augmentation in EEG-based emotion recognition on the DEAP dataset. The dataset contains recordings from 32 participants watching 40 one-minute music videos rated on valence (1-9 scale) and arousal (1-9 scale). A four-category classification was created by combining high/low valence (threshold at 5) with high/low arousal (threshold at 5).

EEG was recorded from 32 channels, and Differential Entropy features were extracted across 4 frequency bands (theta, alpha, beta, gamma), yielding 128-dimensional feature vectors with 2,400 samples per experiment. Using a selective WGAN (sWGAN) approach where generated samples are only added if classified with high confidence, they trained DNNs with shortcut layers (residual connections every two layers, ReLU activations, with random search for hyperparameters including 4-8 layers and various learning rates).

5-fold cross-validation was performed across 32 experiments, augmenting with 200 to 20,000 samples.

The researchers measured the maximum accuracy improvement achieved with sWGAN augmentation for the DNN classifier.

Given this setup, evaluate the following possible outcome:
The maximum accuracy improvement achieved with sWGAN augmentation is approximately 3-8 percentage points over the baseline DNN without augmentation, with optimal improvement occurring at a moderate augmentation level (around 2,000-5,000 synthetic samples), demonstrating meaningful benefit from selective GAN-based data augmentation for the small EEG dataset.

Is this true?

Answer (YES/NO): YES